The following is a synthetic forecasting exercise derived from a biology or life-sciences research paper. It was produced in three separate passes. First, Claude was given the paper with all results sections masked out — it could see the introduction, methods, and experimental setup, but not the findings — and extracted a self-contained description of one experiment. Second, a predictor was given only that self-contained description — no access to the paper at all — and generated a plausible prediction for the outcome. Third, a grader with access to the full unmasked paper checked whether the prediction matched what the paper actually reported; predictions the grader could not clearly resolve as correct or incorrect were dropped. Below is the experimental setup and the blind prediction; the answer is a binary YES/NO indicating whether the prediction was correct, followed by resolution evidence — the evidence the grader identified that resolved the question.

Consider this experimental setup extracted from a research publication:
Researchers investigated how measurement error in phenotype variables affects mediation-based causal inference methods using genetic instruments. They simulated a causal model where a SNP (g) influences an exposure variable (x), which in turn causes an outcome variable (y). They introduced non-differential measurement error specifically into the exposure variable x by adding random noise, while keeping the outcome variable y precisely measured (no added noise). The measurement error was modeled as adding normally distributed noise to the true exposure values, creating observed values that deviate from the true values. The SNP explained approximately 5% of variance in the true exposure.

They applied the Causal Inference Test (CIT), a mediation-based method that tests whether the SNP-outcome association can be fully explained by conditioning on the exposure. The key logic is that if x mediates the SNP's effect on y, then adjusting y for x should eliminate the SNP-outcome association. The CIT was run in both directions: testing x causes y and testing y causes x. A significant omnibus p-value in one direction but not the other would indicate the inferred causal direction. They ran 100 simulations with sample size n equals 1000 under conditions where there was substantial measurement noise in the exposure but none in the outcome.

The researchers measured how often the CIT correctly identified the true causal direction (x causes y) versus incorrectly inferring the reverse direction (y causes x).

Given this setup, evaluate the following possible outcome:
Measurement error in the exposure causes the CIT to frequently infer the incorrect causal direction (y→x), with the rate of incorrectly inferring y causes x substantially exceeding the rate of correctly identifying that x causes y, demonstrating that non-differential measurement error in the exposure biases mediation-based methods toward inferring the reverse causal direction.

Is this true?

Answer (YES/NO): YES